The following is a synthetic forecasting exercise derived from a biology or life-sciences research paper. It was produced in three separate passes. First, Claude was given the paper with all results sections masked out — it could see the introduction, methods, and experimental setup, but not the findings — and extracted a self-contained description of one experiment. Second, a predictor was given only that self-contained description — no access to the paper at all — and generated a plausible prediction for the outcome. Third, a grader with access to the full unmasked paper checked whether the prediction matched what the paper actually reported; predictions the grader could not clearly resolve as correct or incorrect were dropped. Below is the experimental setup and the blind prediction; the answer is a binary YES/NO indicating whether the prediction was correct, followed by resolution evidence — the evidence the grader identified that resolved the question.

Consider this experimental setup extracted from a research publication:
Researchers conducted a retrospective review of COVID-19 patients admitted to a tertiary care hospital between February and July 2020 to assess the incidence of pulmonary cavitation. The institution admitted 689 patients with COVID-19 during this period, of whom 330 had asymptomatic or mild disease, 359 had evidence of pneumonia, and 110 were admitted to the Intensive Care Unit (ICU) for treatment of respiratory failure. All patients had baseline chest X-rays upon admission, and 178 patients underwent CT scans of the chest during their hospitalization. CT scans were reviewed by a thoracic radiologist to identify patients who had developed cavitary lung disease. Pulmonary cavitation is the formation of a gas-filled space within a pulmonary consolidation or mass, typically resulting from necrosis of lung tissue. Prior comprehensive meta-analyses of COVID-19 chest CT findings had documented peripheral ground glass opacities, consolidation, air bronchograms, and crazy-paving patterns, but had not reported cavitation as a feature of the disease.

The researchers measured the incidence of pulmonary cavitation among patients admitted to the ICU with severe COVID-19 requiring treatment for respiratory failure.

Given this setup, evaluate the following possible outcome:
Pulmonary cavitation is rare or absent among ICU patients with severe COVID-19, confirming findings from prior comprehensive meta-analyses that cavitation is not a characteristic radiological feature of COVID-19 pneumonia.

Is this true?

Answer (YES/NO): NO